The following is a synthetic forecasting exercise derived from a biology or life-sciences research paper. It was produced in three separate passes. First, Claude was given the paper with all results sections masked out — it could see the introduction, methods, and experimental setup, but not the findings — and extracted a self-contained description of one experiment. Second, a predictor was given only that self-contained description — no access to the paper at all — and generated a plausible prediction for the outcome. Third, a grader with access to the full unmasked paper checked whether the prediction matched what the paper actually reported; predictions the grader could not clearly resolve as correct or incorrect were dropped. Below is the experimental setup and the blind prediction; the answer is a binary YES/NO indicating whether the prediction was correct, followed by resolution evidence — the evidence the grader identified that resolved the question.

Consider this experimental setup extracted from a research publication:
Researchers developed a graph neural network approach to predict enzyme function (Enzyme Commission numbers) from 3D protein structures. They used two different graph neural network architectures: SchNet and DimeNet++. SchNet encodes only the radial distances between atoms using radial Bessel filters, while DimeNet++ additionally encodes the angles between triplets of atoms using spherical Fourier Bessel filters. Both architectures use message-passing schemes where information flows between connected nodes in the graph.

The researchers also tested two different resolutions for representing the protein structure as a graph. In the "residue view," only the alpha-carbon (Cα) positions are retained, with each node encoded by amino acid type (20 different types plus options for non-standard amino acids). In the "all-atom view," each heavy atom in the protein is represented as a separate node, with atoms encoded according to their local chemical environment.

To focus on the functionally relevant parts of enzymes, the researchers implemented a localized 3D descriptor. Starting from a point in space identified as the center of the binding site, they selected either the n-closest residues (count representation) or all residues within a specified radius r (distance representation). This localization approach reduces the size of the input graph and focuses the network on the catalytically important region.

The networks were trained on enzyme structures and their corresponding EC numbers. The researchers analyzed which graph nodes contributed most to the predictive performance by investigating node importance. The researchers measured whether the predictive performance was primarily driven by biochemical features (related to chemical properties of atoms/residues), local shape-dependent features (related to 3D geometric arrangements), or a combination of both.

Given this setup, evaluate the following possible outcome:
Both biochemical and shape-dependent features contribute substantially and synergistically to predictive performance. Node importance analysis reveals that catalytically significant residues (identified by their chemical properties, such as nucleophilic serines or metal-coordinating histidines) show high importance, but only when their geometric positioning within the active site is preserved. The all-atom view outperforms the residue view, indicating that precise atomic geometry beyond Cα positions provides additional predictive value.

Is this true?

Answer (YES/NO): NO